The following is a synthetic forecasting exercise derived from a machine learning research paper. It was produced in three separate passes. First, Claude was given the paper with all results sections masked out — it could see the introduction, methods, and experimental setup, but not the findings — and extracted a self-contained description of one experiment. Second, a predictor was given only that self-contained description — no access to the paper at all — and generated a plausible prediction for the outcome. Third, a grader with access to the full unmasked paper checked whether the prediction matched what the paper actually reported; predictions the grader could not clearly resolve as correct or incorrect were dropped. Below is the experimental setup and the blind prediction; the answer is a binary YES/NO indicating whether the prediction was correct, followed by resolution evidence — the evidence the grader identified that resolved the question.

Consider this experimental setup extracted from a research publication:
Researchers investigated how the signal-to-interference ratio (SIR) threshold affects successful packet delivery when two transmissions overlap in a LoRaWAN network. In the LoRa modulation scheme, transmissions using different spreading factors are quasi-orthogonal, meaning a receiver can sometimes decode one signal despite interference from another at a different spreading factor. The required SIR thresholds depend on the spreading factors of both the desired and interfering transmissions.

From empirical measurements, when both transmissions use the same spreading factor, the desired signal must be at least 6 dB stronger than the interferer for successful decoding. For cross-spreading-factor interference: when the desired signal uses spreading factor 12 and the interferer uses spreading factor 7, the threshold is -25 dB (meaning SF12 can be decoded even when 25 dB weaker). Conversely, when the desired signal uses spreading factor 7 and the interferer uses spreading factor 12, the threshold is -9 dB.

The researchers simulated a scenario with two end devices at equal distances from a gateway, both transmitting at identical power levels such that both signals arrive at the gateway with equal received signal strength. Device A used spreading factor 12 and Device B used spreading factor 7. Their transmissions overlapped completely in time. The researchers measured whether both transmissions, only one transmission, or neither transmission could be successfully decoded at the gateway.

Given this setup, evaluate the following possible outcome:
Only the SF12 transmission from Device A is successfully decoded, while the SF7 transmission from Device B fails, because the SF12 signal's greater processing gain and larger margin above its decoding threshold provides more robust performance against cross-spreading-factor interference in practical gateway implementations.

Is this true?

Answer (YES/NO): NO